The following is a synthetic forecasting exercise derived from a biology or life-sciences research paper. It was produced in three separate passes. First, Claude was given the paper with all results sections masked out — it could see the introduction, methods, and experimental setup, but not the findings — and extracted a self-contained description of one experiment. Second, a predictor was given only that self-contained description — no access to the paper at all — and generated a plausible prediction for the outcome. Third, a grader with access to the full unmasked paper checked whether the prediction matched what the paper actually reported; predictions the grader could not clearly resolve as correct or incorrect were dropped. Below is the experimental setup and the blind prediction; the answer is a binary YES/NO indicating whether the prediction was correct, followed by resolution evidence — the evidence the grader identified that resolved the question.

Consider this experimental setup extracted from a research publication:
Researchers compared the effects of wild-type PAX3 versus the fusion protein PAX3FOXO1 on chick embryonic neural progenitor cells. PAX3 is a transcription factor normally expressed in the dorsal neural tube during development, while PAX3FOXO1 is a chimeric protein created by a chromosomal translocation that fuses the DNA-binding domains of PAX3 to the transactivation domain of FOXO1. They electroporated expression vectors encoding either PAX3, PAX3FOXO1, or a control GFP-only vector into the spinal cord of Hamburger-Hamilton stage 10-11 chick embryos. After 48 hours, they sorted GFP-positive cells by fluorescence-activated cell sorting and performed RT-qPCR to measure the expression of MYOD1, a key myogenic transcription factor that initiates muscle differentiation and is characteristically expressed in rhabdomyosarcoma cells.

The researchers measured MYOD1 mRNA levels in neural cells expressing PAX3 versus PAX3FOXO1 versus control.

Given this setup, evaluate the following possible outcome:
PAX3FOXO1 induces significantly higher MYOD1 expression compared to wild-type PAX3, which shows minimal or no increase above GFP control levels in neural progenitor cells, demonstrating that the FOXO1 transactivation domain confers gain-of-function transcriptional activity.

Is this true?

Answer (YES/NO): YES